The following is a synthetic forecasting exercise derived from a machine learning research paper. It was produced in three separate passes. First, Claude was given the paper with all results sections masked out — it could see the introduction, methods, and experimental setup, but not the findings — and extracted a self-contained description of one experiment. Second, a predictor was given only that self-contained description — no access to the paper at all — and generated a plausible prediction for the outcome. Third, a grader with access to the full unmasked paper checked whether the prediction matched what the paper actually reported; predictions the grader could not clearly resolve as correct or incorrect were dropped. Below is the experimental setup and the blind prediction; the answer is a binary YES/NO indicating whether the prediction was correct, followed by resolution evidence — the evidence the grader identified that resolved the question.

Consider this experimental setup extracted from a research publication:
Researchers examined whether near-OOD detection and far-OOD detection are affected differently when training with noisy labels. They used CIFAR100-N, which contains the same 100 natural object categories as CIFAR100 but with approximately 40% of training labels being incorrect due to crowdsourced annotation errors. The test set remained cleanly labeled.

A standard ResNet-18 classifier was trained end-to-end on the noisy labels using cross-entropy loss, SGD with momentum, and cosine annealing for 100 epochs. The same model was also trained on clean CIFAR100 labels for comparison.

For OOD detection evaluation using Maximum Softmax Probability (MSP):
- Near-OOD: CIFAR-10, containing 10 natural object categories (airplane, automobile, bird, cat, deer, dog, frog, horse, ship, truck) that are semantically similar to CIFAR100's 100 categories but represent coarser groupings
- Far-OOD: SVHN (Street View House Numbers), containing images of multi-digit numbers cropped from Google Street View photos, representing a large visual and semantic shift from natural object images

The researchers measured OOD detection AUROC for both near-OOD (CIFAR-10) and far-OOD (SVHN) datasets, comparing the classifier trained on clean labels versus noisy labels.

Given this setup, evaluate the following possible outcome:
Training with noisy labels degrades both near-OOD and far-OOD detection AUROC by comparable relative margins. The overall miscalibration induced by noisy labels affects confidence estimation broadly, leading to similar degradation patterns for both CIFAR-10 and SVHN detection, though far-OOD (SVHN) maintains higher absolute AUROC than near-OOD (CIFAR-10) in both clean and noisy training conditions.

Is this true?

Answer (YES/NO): NO